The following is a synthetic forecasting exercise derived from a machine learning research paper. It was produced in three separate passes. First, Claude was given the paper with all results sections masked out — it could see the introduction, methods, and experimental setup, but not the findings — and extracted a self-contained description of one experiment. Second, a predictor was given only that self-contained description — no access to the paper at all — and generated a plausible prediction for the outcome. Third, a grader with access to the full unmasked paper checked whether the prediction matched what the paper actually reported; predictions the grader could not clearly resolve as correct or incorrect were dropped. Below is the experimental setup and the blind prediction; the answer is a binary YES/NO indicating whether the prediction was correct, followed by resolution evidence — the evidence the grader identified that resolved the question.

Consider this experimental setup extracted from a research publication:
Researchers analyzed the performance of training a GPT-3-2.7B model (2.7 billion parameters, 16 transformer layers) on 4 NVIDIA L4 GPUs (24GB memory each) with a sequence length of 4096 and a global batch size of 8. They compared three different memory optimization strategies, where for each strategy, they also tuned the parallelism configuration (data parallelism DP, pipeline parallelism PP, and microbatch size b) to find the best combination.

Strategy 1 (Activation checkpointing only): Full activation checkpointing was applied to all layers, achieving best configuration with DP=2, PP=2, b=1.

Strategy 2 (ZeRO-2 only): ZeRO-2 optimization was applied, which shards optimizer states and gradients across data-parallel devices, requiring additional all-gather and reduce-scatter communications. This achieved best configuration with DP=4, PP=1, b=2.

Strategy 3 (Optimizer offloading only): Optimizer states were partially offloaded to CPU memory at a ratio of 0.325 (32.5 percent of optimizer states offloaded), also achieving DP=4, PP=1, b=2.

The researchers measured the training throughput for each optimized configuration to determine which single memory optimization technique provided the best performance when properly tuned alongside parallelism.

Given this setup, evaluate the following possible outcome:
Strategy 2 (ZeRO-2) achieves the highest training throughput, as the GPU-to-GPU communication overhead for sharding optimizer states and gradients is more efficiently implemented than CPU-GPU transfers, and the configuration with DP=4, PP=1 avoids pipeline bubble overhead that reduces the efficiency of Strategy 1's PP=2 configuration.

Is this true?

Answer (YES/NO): YES